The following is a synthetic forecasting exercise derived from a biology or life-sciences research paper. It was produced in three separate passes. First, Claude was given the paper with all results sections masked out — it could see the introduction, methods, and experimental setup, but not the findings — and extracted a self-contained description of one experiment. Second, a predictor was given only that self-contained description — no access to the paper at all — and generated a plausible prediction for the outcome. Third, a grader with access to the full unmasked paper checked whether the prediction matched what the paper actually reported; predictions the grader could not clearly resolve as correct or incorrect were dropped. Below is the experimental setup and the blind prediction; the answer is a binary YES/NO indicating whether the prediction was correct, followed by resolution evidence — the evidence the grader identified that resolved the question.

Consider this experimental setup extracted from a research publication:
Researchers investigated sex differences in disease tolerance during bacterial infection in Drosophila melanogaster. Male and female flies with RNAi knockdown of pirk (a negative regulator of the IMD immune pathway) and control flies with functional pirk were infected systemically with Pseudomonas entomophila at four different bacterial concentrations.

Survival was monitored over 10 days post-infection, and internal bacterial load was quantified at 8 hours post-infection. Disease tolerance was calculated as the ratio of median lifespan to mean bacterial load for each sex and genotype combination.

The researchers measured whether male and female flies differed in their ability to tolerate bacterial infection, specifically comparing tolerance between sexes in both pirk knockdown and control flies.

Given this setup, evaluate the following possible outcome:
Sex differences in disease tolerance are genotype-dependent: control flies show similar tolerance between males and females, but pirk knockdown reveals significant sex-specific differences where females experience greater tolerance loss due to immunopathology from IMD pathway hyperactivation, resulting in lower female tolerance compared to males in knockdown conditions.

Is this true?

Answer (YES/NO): NO